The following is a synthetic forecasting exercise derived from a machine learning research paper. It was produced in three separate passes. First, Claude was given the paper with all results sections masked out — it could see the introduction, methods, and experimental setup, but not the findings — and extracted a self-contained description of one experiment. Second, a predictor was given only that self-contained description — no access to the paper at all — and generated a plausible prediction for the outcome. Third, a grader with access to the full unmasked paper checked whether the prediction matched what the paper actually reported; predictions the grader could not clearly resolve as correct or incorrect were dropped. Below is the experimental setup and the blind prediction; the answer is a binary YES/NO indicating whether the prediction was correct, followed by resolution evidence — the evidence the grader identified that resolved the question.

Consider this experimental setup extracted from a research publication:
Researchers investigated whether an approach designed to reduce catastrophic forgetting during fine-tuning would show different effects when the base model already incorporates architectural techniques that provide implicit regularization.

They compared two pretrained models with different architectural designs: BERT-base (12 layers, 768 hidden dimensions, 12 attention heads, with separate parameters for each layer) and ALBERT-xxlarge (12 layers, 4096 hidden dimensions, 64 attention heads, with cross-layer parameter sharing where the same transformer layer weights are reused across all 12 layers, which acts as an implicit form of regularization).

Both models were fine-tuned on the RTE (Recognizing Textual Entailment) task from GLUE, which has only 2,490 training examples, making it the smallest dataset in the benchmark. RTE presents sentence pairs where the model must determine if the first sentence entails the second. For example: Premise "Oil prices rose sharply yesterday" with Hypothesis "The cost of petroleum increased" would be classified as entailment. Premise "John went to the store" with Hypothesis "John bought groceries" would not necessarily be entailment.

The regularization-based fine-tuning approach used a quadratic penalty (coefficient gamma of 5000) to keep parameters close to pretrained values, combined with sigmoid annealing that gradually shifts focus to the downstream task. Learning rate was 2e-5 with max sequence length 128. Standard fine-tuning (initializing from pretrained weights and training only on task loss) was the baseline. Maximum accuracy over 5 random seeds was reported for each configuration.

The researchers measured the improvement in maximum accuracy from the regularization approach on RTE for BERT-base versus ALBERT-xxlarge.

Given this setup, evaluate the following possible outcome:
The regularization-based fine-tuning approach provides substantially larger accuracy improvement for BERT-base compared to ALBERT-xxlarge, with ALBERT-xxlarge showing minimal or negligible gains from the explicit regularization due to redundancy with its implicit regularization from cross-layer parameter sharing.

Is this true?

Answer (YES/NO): NO